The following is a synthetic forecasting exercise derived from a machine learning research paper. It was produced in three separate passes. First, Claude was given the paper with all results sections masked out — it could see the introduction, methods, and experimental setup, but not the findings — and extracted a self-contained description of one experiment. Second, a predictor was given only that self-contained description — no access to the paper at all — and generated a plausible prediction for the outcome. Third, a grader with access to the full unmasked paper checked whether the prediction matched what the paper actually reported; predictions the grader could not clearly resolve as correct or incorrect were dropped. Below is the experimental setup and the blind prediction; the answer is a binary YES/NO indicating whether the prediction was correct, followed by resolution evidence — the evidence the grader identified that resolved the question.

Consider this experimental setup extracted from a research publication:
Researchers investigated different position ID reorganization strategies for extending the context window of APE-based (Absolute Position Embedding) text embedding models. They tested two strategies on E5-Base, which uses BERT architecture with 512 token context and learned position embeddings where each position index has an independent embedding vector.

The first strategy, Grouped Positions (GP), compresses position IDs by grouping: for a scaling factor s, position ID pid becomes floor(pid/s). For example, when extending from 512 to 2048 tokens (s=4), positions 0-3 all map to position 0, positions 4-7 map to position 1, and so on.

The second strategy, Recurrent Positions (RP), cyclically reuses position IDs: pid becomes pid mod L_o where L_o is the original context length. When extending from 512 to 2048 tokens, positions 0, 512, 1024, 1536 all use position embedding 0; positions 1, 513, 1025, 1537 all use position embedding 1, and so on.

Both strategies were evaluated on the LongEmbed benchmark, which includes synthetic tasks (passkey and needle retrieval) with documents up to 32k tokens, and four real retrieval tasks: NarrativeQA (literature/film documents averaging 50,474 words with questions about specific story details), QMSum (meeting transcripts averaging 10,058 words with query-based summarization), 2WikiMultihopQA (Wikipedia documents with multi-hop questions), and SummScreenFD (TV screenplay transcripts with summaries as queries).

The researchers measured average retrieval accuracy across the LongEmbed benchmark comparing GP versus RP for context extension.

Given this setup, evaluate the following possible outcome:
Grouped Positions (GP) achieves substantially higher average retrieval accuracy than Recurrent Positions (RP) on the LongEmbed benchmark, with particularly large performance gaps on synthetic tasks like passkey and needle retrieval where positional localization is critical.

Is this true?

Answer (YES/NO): NO